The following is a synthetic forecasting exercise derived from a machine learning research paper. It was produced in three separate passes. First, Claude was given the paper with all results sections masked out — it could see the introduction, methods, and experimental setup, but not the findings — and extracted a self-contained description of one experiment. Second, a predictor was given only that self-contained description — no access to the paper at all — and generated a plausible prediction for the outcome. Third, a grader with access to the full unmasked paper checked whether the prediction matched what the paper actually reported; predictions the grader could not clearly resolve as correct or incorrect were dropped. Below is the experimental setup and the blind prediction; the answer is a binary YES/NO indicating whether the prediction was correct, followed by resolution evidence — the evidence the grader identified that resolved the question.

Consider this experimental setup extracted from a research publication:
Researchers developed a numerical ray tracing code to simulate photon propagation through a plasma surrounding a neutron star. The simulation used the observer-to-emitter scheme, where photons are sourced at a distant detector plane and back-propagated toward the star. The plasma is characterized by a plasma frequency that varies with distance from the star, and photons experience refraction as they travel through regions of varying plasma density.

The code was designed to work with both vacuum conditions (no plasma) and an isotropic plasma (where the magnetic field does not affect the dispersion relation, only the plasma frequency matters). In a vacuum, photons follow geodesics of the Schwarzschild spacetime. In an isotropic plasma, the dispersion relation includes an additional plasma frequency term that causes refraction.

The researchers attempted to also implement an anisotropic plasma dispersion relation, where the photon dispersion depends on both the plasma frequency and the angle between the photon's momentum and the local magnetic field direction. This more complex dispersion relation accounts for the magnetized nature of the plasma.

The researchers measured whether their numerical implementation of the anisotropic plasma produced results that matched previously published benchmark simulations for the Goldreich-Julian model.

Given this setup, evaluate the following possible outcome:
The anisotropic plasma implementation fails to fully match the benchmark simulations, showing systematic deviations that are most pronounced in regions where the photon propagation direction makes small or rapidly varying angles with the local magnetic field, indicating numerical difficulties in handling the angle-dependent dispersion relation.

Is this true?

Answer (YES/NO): NO